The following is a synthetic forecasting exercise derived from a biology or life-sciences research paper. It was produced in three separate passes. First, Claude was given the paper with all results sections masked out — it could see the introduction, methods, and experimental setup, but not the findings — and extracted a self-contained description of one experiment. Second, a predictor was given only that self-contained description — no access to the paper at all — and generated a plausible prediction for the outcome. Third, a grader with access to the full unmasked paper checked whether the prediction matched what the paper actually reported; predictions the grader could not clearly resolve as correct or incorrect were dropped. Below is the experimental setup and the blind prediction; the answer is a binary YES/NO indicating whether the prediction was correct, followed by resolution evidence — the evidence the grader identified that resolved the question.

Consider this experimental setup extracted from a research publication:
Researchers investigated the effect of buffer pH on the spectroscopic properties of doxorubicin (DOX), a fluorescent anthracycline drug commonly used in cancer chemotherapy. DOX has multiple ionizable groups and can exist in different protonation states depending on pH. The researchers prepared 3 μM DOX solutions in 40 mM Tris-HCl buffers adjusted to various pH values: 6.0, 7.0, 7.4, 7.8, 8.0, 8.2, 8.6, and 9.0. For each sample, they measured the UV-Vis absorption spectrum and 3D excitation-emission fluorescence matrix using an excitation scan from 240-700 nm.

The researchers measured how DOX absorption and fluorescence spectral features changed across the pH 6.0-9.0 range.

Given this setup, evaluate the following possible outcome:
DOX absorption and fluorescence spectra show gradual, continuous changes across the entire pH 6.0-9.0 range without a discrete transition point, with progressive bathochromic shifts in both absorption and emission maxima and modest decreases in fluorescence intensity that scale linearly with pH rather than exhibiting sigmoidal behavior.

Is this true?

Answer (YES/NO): NO